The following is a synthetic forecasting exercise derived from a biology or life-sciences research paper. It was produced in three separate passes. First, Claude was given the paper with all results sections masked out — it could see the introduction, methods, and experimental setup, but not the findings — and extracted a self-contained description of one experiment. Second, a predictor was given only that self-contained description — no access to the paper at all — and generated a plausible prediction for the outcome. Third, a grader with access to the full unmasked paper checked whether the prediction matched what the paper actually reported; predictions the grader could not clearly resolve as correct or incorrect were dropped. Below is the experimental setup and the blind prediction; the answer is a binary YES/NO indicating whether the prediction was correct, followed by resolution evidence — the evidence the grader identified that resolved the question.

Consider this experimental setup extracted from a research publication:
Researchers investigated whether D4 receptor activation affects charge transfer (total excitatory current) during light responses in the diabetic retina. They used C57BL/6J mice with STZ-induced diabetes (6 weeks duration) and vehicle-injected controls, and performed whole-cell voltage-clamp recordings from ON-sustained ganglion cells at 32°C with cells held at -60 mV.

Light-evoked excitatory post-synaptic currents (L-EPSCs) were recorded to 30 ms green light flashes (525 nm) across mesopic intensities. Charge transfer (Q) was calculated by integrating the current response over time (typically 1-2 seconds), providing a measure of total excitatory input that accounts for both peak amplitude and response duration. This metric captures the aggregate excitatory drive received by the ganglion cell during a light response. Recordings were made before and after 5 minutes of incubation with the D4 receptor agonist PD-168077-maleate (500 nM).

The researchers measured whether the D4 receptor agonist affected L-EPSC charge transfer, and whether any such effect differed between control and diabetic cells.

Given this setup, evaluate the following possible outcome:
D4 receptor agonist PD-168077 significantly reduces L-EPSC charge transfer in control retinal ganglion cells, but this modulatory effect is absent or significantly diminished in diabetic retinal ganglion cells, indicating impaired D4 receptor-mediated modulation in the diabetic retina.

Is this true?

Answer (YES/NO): YES